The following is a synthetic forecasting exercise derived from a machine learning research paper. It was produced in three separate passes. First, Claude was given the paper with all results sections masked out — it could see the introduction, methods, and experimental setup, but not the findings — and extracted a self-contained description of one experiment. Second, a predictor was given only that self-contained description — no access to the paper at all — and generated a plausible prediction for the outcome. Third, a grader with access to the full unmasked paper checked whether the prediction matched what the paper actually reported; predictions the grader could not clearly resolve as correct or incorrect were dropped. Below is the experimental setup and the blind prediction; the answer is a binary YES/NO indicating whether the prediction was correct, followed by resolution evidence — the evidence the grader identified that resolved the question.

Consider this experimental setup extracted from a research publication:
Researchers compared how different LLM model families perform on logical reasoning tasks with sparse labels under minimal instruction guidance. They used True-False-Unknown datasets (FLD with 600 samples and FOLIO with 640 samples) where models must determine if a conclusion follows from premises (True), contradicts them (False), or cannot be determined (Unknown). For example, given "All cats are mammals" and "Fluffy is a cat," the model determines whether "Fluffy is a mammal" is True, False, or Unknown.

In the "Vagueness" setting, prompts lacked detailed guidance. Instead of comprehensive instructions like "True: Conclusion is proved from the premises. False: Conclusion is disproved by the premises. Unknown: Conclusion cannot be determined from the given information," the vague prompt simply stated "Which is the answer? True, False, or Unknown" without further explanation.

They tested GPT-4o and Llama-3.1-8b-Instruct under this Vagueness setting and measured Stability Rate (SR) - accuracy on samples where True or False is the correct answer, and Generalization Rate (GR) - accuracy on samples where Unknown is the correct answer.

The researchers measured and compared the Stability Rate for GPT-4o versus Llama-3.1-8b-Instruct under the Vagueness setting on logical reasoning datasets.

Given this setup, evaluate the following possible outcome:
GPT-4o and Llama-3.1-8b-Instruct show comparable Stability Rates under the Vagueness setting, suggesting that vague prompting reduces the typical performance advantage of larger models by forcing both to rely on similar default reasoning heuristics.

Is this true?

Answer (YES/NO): NO